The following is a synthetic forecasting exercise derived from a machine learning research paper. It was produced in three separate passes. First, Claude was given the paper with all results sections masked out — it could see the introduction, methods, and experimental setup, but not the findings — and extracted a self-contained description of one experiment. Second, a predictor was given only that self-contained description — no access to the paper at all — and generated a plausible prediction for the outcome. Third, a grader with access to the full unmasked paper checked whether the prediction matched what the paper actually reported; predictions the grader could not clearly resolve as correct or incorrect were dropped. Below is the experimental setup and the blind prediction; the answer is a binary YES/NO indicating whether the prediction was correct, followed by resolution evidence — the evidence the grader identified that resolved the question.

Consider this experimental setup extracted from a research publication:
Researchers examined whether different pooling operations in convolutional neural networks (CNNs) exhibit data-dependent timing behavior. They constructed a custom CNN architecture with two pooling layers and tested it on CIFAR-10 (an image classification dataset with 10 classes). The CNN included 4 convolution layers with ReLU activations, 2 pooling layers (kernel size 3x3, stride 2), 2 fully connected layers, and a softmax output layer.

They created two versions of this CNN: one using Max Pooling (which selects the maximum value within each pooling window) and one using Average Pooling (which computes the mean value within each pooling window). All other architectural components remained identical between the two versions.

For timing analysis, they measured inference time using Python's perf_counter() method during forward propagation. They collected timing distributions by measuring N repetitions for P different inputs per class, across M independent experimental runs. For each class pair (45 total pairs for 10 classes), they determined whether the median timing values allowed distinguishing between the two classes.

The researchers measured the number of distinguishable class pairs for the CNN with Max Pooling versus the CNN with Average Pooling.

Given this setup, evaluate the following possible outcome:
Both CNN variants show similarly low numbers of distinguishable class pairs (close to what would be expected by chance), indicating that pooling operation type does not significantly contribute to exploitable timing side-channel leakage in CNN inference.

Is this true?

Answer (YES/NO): NO